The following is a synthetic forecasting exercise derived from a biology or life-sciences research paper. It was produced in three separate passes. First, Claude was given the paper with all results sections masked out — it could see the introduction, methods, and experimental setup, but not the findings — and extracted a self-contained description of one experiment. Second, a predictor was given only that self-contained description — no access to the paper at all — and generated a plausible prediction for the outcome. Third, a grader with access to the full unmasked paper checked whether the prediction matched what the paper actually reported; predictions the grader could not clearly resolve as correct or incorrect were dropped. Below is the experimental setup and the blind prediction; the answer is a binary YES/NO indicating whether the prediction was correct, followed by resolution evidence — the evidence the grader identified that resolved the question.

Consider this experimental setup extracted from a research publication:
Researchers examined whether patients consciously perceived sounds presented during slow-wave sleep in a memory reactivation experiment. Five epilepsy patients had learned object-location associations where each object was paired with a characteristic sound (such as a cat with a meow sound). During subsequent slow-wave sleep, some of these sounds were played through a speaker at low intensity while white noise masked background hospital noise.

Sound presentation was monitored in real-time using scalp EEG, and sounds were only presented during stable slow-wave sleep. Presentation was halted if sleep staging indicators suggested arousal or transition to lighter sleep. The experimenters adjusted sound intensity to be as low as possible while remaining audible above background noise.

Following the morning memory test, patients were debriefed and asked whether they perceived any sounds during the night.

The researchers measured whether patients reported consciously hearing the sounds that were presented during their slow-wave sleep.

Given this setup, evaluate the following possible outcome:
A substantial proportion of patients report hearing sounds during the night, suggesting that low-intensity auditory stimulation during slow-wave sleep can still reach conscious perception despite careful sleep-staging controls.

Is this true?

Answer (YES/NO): NO